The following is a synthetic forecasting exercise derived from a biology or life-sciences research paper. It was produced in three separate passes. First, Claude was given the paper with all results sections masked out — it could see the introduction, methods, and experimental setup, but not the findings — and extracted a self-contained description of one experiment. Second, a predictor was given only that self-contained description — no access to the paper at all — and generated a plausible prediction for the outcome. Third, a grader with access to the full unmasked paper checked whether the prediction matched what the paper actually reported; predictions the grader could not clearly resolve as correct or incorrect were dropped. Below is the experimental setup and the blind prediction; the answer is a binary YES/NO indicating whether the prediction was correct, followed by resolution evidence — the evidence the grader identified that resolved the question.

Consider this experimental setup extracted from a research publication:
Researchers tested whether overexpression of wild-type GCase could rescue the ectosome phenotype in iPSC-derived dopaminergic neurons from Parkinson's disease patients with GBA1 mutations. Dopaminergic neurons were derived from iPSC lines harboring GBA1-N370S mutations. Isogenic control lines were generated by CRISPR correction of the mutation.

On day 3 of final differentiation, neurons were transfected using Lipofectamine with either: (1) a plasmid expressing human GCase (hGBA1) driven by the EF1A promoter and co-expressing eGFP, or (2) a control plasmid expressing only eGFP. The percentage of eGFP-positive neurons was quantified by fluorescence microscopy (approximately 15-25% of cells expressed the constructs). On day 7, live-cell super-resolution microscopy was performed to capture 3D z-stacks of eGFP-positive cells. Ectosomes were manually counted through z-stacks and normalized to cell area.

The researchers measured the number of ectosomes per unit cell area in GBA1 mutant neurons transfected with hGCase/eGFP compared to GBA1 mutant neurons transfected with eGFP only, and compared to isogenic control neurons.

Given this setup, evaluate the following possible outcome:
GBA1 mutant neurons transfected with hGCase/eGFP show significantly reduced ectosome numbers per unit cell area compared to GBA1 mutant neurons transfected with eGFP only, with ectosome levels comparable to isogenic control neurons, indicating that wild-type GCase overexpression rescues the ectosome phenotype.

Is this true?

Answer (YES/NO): YES